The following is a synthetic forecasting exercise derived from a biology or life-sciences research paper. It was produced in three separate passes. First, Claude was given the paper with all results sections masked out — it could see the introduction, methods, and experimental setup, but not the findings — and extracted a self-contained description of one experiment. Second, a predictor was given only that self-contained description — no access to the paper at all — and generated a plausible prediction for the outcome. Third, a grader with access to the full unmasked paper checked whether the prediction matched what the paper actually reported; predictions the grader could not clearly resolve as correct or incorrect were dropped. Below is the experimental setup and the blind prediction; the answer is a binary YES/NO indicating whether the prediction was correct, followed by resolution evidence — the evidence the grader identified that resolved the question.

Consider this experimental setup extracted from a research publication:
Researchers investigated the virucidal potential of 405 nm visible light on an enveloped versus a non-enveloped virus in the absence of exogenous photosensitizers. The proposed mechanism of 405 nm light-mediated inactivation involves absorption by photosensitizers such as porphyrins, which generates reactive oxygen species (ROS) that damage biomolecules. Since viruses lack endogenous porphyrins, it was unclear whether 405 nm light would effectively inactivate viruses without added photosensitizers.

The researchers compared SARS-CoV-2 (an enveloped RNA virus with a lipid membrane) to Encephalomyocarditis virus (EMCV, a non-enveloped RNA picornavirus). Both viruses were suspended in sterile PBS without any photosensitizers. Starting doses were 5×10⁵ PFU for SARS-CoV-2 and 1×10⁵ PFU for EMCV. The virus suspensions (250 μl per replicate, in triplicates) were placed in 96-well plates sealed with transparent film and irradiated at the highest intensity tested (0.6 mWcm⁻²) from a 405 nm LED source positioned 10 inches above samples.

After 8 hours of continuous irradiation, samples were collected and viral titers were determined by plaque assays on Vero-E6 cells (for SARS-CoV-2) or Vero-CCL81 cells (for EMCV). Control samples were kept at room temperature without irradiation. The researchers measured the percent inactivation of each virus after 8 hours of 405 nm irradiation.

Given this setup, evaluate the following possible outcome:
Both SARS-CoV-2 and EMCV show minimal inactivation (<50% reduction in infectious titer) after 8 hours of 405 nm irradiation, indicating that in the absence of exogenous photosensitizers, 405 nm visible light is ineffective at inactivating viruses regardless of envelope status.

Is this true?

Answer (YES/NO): NO